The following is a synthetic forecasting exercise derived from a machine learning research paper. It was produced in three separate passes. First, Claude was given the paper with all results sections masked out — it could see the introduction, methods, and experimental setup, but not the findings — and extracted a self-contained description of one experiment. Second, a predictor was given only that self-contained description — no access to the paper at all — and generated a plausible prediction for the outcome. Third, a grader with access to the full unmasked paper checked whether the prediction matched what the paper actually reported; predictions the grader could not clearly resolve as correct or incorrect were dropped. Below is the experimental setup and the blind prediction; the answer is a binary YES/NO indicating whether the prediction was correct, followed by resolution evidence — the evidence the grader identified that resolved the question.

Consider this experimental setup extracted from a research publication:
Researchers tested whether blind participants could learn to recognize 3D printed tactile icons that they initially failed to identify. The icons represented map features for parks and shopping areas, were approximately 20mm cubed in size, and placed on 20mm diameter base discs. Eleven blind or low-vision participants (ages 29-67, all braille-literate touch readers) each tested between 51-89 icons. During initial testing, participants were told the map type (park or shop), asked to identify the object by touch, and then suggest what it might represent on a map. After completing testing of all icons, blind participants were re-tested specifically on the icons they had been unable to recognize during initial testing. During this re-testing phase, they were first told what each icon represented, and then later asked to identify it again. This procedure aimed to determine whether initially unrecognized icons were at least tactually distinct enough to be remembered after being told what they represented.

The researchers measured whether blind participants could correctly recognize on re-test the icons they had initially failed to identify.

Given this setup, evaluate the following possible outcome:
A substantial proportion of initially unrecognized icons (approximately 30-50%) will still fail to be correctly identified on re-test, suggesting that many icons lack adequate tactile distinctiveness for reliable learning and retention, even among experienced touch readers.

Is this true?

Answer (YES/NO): NO